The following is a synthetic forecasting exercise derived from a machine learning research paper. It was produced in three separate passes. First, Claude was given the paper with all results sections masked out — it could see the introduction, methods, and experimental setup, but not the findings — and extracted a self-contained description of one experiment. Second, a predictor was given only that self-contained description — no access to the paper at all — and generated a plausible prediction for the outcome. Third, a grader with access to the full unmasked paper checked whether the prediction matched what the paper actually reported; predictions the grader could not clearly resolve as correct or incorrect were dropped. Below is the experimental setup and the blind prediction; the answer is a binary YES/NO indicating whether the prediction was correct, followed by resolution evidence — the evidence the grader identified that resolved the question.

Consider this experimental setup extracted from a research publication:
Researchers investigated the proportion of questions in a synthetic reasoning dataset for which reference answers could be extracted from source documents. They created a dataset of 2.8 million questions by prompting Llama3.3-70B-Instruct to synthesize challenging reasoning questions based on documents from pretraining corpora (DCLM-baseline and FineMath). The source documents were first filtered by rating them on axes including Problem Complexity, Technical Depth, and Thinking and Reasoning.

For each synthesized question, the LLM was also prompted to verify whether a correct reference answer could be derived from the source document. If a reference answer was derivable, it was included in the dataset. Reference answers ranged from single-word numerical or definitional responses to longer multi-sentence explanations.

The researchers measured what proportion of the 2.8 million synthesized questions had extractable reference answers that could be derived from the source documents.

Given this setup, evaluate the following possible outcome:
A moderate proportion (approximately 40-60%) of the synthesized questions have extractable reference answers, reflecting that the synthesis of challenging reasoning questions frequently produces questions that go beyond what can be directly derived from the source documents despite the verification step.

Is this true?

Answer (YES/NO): NO